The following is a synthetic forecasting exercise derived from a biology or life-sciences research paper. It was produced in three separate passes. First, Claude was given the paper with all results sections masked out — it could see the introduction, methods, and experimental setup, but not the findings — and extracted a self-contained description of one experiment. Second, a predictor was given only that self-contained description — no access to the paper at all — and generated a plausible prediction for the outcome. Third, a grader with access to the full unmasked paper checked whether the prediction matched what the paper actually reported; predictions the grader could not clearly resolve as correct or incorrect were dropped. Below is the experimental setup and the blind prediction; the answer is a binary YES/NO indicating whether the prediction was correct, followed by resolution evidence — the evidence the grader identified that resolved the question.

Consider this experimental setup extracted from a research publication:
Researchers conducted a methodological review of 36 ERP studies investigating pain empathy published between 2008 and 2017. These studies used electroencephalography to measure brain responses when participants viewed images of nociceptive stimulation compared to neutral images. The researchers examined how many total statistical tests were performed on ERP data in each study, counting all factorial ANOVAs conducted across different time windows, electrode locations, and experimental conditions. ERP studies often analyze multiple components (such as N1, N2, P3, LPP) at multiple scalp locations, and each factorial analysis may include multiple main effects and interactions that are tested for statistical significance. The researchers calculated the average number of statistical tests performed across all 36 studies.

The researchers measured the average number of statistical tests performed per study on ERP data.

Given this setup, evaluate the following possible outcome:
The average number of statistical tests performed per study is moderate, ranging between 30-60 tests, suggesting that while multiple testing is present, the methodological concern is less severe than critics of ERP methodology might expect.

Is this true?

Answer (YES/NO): NO